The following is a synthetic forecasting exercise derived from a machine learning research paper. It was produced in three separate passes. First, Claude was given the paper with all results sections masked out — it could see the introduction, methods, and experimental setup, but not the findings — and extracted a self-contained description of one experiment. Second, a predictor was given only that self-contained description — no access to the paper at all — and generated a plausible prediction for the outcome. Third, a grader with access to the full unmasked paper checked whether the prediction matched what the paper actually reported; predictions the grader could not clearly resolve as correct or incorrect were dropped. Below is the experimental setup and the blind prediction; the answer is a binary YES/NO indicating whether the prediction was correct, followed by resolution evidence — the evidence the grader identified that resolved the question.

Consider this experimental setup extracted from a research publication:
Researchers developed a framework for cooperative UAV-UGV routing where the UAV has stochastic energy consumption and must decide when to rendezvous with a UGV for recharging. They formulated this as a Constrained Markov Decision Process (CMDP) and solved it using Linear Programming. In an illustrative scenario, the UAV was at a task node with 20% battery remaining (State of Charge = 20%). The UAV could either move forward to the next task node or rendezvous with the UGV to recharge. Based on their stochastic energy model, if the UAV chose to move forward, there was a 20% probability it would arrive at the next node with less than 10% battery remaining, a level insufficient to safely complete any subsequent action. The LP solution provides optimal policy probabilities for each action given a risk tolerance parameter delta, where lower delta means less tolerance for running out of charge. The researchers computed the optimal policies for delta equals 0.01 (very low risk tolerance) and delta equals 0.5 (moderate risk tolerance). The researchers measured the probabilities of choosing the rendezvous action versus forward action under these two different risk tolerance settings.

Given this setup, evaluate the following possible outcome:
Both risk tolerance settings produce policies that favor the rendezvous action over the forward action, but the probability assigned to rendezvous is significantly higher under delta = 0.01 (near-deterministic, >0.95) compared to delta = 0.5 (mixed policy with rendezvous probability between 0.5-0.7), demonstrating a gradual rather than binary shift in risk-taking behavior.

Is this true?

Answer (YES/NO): YES